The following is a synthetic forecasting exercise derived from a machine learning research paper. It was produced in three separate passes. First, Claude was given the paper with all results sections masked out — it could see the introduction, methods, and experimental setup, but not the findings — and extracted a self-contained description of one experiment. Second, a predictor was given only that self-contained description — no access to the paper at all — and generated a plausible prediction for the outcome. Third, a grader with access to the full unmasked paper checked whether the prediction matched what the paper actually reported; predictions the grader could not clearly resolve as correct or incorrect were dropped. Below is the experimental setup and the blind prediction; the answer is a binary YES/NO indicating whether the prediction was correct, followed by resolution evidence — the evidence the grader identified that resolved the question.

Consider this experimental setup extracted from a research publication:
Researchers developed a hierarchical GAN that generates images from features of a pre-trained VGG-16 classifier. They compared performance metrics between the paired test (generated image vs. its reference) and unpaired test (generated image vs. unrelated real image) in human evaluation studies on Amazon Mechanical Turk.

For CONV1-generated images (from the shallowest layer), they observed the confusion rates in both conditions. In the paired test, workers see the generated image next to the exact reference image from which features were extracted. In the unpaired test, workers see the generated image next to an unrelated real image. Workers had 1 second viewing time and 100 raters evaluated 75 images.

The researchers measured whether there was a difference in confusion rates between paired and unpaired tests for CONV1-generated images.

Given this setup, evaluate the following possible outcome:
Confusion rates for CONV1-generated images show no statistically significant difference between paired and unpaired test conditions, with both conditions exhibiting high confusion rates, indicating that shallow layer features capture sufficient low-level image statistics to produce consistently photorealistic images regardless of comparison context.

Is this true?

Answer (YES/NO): YES